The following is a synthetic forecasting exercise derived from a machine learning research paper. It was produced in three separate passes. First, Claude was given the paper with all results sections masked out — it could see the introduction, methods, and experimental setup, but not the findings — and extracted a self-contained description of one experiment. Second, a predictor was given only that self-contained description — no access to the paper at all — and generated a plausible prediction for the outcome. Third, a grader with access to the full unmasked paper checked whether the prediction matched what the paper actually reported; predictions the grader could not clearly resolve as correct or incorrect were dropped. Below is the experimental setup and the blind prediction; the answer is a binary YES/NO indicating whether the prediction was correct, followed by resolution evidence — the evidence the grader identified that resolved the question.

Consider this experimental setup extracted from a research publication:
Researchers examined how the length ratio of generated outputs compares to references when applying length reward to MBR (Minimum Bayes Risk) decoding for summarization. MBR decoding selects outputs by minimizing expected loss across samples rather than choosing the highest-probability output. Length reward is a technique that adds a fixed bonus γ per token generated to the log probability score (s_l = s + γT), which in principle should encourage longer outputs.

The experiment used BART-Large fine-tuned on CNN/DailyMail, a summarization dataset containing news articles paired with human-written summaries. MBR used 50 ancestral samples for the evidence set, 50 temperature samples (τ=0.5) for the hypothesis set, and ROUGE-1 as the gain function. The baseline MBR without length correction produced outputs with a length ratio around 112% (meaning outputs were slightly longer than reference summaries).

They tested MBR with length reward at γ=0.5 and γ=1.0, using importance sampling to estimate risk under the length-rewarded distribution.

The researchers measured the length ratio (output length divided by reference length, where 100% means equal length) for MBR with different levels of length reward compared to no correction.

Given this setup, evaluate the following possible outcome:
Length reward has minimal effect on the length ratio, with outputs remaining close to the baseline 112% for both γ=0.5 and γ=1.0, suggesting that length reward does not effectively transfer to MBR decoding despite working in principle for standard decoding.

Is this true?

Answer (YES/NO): YES